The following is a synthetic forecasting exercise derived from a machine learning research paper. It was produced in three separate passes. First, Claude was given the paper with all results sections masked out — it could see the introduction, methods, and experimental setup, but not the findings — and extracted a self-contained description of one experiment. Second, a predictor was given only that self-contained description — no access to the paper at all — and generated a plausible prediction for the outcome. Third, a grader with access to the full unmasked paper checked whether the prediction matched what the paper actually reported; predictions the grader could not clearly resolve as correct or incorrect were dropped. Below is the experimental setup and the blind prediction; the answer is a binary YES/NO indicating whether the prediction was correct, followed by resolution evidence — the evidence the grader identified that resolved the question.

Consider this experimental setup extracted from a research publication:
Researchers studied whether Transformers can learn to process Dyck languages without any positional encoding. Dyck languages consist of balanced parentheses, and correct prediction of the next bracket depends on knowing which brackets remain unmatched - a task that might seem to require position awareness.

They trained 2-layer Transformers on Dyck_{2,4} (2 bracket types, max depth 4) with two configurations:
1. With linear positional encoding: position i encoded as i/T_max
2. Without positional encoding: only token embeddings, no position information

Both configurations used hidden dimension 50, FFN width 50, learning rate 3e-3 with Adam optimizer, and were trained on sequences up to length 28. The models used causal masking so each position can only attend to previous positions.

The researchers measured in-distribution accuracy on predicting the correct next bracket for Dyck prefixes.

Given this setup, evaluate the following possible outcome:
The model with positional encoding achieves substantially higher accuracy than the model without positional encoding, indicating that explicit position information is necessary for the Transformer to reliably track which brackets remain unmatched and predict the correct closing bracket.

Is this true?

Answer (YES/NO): NO